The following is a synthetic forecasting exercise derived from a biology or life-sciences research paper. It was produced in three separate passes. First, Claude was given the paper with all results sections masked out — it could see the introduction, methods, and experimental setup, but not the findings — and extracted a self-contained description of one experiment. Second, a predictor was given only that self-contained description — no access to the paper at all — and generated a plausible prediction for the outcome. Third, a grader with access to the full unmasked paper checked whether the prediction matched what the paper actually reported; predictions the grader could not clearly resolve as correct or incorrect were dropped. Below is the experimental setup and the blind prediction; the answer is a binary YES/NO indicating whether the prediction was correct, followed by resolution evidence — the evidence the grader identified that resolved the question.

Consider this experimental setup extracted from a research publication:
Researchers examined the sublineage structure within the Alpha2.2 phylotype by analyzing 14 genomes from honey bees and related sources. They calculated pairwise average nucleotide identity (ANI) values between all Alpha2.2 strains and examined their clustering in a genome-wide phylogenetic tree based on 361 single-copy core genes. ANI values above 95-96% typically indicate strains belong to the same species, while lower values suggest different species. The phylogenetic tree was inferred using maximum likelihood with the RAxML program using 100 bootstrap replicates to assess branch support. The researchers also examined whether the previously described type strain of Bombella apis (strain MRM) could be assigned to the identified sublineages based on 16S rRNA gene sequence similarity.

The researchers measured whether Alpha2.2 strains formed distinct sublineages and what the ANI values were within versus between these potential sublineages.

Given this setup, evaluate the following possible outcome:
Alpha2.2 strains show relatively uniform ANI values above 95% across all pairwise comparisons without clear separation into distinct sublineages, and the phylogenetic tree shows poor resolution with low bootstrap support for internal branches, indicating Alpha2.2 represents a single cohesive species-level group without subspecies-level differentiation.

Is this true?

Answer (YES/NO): NO